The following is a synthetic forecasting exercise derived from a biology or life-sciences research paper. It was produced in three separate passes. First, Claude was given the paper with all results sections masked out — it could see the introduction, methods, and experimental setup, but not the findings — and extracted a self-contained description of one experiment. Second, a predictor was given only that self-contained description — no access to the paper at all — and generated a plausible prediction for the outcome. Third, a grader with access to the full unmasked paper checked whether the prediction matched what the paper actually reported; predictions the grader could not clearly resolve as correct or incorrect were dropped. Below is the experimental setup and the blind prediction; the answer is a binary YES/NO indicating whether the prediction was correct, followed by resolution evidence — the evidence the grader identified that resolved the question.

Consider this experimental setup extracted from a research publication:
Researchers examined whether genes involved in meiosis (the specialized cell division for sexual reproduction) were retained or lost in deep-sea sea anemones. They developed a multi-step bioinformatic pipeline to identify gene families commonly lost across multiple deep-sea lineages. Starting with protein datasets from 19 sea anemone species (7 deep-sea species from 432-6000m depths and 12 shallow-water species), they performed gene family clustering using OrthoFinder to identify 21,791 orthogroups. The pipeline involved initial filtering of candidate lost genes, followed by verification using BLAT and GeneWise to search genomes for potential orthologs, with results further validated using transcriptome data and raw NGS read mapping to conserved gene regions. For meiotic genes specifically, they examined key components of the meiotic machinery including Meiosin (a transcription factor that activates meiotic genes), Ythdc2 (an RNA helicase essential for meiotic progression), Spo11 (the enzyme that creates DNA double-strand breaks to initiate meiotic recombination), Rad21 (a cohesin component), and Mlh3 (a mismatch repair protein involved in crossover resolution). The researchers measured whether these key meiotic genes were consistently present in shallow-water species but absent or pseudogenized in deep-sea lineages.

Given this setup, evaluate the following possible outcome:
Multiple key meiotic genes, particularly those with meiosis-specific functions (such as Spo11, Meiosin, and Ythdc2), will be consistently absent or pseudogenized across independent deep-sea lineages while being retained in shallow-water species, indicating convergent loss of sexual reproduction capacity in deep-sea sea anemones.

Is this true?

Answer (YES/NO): YES